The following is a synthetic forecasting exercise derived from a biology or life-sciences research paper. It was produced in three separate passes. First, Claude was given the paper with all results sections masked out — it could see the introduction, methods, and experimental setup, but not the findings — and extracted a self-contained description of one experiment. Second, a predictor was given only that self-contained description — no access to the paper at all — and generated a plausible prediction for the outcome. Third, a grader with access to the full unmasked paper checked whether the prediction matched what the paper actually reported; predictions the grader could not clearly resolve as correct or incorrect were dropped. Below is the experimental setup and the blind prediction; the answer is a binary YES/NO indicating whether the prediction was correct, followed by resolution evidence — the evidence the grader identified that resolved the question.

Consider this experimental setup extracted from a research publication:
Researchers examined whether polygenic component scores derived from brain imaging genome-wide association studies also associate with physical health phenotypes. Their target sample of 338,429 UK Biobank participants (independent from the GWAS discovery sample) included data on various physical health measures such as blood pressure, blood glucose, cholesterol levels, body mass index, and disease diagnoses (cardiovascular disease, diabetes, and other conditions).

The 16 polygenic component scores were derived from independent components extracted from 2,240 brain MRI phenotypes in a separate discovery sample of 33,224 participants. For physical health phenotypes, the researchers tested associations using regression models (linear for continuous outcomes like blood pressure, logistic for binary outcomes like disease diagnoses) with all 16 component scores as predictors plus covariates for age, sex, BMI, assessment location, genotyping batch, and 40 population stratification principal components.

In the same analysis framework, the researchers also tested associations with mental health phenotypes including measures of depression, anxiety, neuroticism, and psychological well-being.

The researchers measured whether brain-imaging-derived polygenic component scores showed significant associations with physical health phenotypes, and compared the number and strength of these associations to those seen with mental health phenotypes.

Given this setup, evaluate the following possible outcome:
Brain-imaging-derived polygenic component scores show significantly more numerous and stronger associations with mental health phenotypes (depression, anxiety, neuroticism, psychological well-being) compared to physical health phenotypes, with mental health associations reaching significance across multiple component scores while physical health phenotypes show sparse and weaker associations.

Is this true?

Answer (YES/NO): NO